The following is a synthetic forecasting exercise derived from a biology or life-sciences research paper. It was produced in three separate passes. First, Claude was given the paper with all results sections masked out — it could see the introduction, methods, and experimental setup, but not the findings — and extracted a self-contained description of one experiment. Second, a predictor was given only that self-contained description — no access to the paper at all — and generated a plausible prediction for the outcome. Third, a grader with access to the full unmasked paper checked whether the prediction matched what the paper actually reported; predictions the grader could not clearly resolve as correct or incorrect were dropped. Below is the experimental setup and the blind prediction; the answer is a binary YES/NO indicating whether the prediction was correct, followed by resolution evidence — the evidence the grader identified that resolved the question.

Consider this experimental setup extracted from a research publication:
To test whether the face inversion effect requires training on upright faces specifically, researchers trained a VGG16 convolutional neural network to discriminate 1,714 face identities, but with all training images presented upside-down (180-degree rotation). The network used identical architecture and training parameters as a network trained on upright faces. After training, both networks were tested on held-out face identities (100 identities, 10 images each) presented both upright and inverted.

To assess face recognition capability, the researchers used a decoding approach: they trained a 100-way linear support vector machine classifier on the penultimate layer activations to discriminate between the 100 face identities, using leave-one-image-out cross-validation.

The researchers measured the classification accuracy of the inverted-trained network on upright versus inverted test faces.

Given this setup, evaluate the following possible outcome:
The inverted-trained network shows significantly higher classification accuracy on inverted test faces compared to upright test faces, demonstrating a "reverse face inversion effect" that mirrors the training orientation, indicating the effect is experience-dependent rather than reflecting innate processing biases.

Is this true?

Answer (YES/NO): YES